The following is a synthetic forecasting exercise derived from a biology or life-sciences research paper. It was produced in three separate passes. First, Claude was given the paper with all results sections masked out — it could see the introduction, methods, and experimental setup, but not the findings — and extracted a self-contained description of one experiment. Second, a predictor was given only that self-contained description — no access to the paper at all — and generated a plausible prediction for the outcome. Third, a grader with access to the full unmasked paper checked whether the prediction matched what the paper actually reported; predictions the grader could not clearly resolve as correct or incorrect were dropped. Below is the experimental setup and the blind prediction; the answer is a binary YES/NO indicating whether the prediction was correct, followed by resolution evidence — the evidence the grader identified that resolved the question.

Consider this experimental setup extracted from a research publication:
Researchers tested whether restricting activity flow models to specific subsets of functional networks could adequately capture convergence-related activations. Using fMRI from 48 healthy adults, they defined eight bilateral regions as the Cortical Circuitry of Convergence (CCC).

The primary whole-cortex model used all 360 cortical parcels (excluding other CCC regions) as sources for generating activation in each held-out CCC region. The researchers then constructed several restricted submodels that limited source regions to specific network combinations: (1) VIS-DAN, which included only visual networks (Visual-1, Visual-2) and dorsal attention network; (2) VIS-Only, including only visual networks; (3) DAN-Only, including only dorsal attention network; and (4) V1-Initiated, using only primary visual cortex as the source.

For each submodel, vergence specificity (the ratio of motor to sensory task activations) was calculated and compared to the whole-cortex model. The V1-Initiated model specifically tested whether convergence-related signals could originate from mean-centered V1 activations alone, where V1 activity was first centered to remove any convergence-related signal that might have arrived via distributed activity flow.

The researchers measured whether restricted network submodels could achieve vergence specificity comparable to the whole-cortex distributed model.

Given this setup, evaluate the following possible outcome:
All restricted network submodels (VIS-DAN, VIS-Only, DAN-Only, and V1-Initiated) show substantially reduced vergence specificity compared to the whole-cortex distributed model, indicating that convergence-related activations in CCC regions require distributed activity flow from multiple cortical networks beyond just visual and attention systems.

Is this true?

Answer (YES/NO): NO